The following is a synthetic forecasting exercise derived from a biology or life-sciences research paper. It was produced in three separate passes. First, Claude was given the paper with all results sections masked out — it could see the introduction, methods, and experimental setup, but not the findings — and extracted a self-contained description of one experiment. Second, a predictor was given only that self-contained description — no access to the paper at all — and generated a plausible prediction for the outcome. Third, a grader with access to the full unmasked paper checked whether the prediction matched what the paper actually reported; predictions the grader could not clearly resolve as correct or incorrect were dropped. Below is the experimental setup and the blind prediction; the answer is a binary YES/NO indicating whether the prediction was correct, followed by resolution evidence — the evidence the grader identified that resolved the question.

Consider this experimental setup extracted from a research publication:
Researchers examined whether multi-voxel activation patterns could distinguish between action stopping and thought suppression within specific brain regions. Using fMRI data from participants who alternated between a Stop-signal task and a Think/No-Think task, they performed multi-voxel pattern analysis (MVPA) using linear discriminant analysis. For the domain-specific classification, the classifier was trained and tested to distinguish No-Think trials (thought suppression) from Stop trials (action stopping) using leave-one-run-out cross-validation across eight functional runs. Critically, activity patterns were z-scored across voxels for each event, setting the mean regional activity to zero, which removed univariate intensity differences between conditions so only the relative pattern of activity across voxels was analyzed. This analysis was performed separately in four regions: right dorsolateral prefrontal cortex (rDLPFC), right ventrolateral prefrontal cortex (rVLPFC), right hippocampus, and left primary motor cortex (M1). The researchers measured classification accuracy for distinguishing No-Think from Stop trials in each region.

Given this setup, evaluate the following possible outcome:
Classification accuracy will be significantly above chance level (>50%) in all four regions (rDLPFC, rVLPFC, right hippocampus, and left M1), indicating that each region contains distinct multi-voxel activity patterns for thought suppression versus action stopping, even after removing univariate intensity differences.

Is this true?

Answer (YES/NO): YES